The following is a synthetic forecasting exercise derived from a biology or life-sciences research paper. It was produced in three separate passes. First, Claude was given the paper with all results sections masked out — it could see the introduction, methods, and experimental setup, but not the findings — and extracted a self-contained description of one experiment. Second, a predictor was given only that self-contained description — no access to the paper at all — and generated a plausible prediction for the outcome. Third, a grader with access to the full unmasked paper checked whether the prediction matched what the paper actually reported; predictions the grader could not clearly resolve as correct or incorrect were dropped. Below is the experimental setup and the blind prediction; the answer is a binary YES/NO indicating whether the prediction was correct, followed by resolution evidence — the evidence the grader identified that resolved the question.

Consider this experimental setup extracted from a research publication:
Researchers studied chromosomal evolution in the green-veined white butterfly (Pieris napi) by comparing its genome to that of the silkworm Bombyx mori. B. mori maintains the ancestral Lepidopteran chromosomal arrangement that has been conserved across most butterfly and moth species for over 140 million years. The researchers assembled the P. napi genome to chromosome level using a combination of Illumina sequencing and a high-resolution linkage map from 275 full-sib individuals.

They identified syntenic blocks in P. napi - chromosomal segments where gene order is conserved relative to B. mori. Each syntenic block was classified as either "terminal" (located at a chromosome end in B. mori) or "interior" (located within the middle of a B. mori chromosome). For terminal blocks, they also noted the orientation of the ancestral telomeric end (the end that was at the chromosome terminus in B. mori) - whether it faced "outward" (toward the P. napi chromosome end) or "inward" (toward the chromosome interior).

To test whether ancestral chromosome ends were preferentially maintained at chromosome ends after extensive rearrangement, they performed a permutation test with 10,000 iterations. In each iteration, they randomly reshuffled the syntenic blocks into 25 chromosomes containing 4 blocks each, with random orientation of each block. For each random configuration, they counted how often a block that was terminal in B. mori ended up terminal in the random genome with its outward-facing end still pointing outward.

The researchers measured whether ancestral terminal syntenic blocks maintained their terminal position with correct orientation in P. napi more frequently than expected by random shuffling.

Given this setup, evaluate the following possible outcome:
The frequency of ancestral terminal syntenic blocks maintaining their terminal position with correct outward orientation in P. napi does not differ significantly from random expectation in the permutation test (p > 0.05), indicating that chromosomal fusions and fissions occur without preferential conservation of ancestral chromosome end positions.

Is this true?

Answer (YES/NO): NO